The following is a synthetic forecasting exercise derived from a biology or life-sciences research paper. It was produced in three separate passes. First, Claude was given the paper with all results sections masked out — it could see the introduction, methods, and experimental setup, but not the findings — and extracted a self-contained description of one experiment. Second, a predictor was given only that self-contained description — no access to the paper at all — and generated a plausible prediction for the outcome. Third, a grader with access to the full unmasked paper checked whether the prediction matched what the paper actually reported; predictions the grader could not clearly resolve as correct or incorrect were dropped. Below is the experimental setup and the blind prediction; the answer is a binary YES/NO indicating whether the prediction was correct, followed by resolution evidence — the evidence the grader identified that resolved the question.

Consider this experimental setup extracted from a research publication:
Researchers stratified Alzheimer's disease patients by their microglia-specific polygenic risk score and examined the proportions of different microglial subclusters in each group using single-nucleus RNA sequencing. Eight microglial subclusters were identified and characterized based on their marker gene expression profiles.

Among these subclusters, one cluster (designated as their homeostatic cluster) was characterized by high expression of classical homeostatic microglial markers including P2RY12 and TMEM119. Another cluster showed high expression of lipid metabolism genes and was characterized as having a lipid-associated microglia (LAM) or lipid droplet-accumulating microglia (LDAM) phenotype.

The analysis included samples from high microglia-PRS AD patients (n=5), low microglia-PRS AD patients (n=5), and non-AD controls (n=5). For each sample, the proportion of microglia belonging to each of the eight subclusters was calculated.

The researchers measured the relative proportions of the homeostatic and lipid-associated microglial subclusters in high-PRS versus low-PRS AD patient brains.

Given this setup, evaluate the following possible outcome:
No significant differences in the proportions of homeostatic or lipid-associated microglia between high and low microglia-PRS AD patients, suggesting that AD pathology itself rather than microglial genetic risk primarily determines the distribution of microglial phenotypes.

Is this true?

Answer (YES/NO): NO